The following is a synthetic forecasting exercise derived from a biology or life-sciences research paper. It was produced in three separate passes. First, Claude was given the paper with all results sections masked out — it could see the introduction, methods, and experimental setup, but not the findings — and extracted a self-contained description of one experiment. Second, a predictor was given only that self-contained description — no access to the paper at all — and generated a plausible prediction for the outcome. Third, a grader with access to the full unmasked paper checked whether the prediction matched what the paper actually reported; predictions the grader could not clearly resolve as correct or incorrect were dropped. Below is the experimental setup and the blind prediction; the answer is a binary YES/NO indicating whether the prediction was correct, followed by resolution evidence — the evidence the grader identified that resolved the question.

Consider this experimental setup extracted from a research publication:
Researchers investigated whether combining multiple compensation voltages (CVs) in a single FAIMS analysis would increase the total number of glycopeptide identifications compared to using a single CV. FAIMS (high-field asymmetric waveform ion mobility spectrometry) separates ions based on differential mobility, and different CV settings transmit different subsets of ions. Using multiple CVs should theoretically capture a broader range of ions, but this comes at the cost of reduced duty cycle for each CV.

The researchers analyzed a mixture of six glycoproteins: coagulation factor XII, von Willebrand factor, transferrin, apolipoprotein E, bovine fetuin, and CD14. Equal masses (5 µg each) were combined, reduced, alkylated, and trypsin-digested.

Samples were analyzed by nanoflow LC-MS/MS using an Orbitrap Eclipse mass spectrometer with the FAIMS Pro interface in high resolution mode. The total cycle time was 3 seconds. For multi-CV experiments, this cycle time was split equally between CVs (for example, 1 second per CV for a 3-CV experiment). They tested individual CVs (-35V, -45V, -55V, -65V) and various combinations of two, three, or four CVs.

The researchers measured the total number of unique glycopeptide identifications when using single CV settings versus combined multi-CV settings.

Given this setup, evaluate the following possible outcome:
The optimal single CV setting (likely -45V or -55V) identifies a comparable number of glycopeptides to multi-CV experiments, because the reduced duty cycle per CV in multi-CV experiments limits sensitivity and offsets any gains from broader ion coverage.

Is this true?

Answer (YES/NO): YES